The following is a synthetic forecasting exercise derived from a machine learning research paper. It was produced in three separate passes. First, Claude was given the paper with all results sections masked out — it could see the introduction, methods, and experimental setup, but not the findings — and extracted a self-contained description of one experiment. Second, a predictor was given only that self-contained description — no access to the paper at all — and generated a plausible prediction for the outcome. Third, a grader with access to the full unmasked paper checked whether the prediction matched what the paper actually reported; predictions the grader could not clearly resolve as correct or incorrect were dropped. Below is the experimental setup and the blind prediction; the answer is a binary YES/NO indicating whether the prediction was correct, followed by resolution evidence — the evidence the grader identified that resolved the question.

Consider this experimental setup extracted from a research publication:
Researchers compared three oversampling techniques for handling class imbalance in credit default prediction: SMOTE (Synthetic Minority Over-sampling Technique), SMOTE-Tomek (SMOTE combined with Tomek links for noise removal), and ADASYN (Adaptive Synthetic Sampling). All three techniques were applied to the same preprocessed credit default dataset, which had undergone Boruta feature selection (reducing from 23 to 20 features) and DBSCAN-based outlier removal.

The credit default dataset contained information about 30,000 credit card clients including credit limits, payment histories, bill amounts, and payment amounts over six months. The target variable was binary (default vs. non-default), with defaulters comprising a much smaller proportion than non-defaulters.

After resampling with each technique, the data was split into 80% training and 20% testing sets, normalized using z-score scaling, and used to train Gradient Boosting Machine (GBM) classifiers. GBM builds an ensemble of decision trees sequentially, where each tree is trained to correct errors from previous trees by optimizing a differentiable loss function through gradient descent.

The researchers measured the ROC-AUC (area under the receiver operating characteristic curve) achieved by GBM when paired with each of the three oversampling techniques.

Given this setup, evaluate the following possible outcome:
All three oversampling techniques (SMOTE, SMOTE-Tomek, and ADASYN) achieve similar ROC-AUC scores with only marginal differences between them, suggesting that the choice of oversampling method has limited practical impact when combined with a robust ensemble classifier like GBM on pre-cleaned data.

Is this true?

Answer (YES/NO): NO